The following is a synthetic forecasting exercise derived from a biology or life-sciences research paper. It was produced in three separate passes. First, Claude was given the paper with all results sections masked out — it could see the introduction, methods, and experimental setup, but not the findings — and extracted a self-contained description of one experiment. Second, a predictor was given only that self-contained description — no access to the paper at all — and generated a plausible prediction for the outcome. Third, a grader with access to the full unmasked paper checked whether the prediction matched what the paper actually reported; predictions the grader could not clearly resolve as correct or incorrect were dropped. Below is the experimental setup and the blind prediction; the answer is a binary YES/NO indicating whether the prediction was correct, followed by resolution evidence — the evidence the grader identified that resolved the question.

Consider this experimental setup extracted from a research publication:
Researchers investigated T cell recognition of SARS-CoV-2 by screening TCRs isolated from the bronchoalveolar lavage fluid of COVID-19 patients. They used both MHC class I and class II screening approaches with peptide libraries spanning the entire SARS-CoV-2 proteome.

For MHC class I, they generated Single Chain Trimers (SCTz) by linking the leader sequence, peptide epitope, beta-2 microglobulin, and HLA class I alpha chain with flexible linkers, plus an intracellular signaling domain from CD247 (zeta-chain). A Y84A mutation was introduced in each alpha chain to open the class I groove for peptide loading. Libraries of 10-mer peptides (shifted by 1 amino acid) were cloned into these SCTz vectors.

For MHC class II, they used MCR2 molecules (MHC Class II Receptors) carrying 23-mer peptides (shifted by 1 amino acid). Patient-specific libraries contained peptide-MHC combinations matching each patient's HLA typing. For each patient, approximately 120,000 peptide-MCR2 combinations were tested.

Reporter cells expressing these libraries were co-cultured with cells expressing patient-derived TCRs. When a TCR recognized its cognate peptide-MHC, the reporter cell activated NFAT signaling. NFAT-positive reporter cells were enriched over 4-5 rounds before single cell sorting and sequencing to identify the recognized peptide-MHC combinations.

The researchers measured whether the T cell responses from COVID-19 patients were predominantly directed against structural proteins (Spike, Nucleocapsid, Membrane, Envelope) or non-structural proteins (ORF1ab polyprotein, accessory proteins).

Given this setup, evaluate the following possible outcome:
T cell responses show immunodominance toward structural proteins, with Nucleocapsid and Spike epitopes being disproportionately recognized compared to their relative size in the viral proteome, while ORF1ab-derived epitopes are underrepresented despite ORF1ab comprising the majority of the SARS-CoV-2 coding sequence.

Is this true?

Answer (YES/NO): YES